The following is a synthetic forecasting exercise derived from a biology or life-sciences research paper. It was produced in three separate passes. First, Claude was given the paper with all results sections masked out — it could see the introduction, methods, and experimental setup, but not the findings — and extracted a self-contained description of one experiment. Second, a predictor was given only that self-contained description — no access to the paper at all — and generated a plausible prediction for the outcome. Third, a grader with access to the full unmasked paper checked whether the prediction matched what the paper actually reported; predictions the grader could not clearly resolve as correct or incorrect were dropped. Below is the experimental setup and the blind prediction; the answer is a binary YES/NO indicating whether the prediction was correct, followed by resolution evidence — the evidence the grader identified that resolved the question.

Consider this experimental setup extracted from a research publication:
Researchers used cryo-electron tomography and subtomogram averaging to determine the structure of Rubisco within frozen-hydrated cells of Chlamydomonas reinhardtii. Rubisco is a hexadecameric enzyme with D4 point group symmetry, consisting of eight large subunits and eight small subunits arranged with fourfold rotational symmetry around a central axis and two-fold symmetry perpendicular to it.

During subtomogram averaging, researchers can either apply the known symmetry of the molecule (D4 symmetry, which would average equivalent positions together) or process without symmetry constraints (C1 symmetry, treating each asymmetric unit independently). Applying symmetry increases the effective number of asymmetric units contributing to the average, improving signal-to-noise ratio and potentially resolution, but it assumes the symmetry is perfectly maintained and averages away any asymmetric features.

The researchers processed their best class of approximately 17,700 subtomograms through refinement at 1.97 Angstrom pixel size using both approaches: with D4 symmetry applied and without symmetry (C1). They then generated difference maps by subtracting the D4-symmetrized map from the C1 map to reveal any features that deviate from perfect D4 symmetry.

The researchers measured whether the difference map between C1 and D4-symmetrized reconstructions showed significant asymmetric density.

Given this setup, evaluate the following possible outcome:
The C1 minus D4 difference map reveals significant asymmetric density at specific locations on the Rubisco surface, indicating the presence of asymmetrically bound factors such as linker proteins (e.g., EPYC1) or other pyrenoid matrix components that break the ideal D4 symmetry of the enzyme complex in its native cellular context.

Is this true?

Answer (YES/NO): YES